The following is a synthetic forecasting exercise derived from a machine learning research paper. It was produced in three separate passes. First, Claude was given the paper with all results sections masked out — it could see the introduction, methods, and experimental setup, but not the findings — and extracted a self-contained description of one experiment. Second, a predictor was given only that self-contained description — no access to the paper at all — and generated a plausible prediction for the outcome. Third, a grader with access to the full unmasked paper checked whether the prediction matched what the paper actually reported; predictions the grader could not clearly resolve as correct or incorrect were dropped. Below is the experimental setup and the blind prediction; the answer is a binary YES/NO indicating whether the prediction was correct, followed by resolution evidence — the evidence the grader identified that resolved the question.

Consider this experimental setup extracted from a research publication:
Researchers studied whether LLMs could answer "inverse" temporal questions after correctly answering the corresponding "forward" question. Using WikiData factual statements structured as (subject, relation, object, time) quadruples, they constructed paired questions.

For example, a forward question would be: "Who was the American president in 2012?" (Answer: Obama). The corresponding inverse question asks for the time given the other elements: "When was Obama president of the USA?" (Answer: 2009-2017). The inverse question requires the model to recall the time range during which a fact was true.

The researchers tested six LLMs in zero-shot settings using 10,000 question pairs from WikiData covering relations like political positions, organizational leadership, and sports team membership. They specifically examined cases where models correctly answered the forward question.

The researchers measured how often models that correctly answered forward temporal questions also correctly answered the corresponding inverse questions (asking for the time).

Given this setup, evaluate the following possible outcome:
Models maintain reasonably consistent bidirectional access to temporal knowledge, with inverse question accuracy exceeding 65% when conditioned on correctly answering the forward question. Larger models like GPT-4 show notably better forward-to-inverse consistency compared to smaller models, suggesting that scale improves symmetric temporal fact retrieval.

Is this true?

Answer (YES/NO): NO